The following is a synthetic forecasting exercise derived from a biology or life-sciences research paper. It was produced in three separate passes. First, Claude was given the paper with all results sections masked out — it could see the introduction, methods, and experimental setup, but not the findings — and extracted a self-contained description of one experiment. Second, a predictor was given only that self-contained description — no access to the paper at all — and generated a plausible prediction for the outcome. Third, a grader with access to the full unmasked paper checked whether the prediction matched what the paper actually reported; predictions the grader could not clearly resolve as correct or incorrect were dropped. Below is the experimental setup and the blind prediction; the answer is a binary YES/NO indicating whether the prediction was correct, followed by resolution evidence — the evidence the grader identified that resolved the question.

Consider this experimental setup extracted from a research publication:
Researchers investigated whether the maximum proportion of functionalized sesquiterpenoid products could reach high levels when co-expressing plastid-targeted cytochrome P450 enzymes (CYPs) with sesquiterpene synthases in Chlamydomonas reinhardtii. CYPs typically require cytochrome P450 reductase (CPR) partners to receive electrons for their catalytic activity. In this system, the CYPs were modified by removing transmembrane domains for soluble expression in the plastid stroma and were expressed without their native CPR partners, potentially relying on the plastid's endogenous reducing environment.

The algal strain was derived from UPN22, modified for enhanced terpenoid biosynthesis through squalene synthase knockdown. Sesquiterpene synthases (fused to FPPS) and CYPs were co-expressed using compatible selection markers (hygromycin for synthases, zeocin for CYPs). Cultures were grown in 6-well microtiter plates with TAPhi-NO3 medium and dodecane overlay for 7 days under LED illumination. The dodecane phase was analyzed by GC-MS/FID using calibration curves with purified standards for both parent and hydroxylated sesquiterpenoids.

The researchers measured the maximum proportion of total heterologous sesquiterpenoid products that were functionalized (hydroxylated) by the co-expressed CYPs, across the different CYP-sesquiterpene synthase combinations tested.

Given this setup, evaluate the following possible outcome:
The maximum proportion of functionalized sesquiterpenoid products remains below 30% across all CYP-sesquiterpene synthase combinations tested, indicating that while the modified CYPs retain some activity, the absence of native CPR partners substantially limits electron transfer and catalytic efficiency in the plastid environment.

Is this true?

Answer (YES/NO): NO